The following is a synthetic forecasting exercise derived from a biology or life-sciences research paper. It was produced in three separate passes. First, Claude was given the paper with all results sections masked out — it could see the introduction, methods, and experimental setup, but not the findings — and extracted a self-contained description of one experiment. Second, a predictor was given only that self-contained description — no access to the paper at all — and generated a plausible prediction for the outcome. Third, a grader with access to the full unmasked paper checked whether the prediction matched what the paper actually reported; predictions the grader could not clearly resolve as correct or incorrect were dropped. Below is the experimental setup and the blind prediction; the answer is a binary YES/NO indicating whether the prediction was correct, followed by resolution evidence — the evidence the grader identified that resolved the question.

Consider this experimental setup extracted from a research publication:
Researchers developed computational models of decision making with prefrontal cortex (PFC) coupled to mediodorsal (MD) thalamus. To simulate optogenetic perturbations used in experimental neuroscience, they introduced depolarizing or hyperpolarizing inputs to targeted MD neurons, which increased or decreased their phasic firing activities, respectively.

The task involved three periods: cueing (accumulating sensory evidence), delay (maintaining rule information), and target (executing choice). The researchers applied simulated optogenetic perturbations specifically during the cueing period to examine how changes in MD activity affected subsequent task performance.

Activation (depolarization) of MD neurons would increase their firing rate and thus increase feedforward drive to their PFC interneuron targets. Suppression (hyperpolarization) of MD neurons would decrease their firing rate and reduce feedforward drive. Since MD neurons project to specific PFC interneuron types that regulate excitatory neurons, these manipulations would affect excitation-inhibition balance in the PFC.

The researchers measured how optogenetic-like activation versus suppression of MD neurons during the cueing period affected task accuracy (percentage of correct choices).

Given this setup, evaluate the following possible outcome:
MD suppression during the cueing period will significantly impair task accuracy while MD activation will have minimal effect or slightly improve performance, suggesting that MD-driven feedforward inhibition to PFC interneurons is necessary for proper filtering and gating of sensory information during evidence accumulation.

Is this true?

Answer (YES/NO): YES